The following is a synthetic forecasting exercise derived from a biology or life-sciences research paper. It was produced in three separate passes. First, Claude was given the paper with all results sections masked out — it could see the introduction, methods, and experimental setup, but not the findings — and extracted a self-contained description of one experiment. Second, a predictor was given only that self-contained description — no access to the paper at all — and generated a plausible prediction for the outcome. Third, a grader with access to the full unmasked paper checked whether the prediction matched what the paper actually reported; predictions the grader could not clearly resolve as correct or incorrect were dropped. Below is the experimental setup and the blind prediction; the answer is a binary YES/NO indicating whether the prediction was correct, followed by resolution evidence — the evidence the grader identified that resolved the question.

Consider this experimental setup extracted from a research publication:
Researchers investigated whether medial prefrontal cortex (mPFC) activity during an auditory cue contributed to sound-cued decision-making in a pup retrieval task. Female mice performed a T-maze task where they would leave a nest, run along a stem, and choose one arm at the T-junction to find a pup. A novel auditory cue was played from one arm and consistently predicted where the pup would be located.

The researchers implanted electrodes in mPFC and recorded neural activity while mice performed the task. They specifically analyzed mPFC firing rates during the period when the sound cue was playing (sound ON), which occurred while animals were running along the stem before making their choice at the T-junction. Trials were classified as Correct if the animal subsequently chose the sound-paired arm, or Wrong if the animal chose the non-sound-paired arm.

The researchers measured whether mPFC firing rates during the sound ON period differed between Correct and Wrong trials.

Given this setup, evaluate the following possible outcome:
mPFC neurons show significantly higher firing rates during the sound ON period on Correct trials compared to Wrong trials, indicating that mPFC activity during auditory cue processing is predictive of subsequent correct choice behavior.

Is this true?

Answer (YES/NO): NO